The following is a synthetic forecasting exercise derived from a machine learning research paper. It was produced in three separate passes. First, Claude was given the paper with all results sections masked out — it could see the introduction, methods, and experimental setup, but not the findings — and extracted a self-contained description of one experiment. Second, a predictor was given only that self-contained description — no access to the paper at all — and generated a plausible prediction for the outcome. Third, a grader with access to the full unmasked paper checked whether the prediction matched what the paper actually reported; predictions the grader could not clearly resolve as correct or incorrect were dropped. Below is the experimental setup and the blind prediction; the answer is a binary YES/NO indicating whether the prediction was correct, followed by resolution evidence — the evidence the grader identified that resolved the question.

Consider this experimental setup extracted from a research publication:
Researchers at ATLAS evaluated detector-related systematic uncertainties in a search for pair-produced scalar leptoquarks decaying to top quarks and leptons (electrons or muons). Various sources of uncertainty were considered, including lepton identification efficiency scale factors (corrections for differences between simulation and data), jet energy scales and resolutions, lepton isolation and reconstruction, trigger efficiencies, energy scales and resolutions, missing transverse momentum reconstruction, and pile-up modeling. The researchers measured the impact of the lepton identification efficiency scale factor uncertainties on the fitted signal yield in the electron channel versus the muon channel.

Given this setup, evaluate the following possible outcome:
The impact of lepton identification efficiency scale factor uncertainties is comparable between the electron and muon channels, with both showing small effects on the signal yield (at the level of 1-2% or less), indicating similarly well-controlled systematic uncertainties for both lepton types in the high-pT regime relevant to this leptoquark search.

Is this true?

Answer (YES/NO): NO